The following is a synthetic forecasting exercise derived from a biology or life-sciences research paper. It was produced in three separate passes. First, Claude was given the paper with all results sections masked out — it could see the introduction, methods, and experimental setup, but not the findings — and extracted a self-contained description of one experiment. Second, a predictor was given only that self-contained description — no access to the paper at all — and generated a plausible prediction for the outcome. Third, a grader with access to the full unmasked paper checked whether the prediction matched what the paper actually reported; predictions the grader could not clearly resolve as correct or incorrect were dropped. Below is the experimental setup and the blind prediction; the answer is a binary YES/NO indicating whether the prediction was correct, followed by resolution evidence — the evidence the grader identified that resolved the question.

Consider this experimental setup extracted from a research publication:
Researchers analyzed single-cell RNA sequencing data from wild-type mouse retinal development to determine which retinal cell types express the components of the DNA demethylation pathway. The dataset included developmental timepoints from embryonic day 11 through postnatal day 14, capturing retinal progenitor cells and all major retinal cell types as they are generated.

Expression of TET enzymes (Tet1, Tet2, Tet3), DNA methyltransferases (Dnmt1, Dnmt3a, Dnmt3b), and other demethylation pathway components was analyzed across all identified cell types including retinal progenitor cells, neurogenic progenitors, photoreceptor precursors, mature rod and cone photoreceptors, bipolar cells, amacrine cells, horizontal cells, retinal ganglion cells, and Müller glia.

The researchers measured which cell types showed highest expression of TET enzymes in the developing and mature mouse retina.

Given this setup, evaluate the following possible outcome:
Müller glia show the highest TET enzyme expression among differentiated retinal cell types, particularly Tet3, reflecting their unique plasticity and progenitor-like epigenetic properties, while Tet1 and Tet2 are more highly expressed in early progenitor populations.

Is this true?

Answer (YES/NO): NO